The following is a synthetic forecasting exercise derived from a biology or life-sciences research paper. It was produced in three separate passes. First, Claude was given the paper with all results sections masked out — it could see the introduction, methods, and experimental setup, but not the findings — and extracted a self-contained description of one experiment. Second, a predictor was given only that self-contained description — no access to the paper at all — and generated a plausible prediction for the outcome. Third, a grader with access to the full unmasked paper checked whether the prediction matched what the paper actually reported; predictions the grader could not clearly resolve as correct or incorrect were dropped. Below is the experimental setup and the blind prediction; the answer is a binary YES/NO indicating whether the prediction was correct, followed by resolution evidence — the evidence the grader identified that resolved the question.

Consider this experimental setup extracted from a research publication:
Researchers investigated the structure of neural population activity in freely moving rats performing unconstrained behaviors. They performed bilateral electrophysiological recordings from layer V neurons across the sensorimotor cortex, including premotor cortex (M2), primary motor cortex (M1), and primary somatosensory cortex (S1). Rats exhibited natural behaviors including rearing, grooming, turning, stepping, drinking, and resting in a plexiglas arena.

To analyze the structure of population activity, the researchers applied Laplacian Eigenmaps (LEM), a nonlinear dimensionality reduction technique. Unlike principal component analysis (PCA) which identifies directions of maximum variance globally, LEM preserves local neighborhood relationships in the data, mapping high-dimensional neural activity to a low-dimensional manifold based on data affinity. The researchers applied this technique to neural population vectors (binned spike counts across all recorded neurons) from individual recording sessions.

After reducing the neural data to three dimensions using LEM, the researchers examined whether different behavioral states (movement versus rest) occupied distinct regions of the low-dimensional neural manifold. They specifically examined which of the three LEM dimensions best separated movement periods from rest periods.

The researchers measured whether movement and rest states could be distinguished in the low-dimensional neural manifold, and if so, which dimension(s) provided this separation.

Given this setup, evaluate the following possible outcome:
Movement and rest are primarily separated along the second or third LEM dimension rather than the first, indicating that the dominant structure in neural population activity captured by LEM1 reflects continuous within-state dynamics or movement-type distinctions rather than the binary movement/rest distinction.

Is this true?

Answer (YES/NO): NO